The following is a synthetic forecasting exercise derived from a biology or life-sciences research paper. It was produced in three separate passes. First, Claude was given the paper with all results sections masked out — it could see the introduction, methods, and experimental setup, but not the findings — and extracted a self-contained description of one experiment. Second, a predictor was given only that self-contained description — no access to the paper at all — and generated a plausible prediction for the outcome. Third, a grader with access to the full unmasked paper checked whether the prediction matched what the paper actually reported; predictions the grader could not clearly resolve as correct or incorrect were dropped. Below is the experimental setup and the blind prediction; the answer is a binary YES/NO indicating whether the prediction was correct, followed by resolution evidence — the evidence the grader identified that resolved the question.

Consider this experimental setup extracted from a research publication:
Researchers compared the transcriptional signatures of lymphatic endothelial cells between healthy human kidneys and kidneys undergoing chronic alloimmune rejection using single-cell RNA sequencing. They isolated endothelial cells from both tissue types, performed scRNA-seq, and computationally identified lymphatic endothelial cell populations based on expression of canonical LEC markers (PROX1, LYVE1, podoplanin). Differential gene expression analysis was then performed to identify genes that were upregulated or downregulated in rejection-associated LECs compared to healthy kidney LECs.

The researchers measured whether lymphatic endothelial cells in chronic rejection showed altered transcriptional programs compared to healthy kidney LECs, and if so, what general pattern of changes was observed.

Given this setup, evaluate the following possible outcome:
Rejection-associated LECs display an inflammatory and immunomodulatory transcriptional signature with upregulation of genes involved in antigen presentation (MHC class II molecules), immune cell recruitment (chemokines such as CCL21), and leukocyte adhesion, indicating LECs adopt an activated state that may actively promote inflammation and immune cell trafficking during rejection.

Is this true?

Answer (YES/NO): NO